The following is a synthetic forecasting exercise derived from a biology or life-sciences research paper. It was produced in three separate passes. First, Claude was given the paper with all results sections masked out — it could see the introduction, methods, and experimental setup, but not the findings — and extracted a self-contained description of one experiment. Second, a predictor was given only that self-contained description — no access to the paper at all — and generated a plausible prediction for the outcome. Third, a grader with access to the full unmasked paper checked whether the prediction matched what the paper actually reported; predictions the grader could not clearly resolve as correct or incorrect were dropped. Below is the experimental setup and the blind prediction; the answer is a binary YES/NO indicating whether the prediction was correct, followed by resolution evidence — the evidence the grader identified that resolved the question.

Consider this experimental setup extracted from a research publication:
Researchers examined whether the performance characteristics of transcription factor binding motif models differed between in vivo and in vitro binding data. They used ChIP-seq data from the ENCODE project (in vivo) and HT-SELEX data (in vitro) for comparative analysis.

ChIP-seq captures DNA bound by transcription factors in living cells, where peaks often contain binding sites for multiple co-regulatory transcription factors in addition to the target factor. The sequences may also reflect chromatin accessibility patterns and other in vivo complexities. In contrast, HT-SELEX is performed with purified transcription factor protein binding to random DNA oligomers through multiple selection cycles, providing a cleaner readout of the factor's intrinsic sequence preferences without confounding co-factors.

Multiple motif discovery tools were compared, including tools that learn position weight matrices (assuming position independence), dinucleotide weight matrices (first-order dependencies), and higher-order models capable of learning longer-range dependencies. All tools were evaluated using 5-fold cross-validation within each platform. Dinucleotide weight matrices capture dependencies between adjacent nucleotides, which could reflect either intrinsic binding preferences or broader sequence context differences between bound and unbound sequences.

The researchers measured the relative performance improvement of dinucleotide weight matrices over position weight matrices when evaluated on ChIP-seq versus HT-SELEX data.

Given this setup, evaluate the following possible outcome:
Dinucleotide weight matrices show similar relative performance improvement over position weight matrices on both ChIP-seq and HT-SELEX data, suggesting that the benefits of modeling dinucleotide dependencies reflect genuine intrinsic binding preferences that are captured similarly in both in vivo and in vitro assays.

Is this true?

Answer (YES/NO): YES